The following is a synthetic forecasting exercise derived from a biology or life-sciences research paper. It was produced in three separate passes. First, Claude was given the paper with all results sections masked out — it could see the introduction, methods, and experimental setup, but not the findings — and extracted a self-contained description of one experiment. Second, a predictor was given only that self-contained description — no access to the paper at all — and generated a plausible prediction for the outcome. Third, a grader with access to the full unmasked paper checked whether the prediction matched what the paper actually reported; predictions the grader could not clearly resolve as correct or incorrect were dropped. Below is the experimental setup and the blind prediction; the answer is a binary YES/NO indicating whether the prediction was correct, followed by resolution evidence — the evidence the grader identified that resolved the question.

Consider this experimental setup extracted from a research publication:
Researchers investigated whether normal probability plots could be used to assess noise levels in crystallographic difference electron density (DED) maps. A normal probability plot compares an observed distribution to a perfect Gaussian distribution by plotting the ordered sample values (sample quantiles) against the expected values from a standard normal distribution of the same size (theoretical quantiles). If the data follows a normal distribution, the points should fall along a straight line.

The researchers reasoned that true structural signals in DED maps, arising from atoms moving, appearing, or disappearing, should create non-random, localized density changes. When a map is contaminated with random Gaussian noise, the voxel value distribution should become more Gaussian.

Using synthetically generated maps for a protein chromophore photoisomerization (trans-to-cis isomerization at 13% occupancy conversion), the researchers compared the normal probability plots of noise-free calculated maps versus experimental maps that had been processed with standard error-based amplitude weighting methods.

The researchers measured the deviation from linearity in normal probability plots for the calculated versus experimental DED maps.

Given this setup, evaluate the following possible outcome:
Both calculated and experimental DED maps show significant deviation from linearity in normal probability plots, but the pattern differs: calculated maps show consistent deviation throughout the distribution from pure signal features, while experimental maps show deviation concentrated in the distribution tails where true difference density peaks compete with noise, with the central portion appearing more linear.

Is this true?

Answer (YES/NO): NO